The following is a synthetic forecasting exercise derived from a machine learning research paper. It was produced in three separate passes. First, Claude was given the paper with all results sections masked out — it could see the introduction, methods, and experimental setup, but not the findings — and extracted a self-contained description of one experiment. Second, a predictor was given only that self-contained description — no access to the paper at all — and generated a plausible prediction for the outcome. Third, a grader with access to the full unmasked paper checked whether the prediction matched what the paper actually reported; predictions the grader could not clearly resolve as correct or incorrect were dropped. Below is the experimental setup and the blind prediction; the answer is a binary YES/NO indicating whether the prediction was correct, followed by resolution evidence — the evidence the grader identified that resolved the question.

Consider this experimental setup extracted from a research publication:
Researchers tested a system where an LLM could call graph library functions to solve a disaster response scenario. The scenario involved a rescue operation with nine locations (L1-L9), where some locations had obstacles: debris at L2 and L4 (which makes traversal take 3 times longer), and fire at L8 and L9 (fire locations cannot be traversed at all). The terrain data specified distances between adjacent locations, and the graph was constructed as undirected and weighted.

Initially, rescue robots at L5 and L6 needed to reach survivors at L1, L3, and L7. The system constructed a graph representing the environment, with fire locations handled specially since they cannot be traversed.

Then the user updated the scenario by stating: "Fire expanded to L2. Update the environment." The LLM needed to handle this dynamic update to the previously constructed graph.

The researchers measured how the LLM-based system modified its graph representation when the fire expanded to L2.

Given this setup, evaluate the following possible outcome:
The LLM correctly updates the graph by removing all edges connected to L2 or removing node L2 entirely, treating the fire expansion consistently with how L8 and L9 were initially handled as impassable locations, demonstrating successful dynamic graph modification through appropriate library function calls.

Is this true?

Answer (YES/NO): NO